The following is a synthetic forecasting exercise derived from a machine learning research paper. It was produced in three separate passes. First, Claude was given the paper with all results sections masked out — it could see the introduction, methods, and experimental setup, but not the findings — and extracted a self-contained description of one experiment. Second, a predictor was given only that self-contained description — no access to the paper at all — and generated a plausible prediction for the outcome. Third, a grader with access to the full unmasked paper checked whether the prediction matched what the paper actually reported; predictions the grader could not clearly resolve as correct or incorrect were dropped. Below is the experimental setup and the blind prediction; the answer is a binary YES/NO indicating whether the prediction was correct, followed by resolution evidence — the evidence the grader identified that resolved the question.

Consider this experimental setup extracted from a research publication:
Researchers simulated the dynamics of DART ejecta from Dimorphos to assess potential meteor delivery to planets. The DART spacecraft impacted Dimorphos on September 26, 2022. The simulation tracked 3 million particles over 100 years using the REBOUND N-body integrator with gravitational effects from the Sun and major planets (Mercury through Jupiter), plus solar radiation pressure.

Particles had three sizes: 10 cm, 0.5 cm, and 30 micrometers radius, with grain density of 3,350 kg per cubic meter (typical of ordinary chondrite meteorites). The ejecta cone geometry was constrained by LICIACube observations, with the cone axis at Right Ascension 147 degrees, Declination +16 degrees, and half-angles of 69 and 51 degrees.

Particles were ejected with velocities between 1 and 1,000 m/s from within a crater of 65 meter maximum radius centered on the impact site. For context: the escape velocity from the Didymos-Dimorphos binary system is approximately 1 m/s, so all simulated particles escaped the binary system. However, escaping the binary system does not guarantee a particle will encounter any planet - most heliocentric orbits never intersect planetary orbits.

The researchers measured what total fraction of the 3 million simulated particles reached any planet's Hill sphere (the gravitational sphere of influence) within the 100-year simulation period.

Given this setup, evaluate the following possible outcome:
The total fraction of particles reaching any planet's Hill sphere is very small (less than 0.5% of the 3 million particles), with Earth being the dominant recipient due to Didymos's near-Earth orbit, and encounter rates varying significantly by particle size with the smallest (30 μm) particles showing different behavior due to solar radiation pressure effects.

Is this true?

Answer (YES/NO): NO